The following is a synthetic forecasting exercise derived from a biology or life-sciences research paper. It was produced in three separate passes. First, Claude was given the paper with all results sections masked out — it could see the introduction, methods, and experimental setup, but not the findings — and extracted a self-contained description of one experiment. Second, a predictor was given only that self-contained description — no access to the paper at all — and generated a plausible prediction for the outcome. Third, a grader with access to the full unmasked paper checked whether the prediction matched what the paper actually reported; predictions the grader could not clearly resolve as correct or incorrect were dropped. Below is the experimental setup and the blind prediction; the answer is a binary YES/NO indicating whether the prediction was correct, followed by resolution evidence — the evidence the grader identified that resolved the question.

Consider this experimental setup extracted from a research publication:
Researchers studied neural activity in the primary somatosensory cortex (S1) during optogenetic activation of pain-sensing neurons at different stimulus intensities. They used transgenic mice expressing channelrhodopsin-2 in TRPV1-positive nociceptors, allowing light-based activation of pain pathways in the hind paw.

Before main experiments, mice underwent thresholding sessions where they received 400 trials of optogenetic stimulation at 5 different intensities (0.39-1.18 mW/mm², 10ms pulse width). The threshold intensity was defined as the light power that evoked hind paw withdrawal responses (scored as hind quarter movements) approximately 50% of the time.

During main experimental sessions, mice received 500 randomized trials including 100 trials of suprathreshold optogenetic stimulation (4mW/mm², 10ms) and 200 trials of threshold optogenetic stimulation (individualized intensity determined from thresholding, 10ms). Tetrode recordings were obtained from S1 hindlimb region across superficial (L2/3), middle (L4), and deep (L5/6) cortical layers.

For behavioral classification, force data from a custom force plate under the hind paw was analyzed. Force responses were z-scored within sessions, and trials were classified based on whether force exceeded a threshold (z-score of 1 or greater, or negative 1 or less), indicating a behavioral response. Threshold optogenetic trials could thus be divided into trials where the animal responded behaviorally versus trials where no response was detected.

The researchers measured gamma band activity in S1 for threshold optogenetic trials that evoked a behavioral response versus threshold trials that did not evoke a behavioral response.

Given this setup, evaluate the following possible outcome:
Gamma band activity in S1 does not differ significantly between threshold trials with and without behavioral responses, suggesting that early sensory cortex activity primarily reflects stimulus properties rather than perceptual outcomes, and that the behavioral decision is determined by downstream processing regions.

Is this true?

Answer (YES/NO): NO